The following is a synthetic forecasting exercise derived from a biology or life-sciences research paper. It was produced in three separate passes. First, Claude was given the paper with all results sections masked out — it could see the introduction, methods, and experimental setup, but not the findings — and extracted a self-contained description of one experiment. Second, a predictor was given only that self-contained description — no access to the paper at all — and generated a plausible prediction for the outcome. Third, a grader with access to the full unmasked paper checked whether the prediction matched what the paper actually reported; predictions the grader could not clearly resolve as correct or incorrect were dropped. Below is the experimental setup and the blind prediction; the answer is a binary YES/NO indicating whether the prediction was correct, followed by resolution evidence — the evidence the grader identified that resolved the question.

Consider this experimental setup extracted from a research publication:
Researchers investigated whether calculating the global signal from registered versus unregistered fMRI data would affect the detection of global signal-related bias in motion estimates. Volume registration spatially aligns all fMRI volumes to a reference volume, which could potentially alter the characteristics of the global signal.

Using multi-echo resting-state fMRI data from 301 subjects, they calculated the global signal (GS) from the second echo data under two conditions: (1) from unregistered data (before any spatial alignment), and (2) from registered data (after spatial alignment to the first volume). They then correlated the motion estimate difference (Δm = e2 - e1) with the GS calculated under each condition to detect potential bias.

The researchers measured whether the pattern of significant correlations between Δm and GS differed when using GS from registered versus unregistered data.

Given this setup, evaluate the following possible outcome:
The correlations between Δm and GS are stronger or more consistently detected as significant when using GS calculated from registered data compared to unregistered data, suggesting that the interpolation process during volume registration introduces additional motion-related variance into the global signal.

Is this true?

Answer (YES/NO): NO